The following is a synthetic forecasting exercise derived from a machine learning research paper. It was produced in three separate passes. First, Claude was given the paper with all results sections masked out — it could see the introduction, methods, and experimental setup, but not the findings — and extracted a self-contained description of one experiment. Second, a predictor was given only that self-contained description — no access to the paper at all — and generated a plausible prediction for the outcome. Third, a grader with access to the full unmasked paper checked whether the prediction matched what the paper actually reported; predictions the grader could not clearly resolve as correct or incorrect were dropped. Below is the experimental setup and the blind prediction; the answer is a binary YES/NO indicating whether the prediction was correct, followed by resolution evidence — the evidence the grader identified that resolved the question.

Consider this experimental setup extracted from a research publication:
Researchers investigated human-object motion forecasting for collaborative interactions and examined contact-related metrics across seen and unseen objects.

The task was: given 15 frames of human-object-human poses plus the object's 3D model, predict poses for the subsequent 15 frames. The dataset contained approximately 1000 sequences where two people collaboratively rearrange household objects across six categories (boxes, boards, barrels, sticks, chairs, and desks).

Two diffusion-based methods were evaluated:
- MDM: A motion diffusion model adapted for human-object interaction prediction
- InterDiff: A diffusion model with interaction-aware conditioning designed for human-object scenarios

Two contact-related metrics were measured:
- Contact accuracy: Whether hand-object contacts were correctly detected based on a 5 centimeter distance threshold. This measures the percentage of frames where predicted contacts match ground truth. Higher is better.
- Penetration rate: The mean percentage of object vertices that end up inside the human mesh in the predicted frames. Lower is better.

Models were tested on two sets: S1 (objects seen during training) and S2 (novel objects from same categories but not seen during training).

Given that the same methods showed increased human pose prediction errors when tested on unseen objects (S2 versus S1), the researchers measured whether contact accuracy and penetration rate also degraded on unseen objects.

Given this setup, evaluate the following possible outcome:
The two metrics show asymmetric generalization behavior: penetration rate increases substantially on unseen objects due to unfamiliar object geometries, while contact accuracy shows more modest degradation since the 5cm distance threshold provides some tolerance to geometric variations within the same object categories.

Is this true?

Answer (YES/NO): NO